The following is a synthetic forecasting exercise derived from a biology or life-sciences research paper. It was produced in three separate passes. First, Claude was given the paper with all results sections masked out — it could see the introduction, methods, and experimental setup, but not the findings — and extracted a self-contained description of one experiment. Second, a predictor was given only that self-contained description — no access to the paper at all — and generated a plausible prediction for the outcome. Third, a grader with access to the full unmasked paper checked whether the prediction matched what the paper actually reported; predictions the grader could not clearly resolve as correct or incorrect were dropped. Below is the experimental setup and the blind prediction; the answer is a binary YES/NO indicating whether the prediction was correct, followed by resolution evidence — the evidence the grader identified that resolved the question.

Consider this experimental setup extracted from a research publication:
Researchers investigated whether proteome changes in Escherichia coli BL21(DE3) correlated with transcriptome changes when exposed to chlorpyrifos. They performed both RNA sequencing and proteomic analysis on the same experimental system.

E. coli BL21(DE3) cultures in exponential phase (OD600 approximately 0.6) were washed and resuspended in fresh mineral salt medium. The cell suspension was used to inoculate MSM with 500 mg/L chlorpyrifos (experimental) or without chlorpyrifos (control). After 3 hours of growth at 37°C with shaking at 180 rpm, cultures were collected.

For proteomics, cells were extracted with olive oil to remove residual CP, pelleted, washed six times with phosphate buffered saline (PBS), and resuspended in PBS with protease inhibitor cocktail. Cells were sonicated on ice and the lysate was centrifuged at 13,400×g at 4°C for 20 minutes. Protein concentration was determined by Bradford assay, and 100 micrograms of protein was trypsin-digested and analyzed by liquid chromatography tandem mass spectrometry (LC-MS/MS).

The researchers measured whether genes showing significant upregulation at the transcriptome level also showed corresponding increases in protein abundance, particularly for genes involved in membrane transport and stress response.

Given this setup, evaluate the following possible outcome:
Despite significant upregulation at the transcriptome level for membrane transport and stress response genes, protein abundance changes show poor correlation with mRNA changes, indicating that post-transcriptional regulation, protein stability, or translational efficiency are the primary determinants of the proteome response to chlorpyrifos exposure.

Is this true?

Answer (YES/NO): NO